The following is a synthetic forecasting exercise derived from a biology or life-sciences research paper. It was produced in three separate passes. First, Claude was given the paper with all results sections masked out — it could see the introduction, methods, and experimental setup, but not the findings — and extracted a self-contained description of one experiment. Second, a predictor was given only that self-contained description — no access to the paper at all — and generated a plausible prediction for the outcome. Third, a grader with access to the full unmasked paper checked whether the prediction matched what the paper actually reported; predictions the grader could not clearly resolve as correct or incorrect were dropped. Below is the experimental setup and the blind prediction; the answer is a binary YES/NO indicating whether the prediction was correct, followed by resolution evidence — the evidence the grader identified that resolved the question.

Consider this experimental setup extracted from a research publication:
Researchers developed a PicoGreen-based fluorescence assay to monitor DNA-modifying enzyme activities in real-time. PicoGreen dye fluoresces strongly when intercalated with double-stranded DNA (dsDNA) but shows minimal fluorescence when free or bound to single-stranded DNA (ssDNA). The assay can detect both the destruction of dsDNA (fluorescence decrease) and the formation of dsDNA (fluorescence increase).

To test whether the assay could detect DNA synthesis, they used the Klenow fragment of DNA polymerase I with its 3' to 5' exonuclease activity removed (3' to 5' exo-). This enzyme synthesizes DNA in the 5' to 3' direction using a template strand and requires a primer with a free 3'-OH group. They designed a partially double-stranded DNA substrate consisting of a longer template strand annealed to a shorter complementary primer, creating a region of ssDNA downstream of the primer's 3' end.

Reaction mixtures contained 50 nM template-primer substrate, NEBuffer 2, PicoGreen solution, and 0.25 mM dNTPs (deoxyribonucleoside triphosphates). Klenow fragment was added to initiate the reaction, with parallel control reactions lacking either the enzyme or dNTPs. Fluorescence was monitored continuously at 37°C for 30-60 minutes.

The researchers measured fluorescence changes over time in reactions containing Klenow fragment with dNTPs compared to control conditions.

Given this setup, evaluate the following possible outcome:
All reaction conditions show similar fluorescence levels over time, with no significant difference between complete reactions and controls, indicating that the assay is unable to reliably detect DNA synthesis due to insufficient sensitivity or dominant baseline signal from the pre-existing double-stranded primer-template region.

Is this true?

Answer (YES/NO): NO